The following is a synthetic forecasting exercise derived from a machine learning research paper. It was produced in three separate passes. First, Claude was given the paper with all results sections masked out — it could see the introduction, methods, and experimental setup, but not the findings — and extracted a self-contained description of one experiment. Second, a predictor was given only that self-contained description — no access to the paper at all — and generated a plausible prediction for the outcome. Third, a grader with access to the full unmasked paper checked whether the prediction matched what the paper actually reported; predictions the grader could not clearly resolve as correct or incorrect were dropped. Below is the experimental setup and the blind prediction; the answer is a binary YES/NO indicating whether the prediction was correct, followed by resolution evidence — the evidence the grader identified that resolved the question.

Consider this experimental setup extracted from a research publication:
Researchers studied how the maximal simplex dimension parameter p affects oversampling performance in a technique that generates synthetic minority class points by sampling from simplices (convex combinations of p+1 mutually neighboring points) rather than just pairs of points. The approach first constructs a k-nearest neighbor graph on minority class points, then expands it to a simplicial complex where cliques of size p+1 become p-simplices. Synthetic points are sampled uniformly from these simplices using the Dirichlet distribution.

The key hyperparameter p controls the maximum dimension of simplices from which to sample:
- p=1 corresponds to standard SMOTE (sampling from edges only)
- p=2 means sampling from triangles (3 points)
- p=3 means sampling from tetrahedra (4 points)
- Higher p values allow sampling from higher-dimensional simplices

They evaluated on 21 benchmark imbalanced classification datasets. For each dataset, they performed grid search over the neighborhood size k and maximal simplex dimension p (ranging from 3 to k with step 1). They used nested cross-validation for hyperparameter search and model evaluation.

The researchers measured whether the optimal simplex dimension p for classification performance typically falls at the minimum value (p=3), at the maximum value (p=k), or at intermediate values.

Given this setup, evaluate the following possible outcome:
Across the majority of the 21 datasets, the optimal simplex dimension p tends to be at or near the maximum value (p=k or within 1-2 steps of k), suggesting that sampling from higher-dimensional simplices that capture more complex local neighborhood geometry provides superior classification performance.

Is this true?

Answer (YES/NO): NO